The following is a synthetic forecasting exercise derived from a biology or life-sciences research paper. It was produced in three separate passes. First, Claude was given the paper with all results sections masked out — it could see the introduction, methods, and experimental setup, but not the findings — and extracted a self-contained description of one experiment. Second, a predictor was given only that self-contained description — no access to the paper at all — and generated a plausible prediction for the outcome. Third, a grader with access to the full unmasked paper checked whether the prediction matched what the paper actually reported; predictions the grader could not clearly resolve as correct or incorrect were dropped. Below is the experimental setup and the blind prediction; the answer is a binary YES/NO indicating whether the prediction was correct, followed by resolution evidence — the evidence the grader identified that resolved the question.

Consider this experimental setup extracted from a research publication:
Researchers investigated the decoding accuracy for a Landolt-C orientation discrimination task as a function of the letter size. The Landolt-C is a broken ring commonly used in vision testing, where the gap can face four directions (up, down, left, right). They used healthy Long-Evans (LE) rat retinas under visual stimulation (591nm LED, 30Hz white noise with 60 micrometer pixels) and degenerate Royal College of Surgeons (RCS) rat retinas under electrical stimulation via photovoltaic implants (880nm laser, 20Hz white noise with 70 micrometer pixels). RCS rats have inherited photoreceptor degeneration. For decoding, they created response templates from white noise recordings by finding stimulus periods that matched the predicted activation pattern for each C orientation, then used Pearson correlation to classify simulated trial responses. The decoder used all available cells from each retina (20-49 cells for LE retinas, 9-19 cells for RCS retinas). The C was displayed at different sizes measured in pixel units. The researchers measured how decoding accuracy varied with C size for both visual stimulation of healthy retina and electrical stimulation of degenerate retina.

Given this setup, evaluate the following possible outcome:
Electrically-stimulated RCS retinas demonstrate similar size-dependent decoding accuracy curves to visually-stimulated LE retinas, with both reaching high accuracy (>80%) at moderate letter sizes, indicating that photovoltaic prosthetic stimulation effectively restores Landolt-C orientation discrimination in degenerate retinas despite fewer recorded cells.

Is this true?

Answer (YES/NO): NO